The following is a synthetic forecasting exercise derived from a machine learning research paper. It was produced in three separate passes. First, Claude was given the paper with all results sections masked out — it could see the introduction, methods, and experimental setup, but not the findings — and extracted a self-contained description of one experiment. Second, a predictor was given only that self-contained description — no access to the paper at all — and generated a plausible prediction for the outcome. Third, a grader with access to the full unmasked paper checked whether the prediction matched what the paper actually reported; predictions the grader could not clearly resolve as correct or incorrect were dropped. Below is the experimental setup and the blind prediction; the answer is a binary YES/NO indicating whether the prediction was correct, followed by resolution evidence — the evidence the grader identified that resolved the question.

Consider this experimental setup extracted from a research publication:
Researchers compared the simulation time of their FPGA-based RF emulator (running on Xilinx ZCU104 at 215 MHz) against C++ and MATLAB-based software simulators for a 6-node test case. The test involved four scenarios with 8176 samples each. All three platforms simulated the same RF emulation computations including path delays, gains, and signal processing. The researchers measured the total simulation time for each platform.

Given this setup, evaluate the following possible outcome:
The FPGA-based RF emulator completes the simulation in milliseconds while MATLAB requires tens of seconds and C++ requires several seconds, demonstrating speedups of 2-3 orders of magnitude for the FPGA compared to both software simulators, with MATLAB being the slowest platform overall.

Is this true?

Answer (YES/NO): NO